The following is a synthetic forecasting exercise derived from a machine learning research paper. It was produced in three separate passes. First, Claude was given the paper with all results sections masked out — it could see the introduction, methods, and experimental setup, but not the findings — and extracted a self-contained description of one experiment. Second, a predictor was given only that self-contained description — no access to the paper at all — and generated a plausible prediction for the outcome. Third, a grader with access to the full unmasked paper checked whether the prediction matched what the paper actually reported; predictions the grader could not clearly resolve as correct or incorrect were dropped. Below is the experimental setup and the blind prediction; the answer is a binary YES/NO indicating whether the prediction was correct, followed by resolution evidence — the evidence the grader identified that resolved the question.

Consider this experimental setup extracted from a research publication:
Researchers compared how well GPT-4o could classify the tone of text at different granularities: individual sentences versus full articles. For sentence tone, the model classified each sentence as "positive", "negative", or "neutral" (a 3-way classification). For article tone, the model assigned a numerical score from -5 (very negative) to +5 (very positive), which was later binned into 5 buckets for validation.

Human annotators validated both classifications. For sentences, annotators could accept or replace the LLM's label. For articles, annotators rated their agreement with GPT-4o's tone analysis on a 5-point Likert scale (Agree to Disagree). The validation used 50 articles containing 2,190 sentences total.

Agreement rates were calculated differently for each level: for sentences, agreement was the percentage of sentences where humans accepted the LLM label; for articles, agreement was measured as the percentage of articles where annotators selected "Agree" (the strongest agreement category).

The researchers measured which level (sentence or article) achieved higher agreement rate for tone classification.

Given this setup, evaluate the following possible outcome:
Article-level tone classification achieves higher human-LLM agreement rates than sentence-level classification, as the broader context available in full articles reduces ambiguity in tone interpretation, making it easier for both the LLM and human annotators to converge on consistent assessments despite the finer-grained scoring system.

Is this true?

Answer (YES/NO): NO